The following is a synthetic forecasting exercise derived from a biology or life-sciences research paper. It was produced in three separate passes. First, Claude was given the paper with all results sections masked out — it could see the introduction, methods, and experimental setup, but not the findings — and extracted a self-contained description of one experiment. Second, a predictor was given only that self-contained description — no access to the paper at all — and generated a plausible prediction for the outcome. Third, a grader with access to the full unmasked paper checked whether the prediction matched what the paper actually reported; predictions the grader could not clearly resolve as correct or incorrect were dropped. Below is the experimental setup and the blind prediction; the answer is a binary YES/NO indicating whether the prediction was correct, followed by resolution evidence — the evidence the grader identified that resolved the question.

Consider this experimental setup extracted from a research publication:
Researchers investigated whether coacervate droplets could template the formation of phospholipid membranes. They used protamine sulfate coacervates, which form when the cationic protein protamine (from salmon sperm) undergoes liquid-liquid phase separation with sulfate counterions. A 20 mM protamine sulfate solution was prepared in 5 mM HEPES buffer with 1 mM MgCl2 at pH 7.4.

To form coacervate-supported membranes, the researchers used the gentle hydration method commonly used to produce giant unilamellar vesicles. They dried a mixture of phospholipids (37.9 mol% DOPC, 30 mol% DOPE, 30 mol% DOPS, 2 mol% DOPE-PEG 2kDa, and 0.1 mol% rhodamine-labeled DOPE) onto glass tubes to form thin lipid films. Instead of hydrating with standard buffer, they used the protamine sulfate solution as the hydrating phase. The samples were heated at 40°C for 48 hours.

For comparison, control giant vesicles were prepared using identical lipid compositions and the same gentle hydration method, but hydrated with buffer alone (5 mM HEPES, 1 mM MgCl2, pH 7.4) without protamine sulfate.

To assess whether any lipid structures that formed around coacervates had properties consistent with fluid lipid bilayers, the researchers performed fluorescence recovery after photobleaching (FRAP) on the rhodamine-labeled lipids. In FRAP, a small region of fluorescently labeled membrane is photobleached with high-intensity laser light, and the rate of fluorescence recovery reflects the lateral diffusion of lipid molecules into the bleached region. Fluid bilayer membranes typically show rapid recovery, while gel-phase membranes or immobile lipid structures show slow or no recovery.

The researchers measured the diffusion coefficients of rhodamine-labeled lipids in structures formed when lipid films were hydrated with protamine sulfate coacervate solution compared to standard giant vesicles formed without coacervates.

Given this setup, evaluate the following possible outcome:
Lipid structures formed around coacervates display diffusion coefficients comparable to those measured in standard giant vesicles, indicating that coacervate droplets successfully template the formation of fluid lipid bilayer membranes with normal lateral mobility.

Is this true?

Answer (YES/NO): NO